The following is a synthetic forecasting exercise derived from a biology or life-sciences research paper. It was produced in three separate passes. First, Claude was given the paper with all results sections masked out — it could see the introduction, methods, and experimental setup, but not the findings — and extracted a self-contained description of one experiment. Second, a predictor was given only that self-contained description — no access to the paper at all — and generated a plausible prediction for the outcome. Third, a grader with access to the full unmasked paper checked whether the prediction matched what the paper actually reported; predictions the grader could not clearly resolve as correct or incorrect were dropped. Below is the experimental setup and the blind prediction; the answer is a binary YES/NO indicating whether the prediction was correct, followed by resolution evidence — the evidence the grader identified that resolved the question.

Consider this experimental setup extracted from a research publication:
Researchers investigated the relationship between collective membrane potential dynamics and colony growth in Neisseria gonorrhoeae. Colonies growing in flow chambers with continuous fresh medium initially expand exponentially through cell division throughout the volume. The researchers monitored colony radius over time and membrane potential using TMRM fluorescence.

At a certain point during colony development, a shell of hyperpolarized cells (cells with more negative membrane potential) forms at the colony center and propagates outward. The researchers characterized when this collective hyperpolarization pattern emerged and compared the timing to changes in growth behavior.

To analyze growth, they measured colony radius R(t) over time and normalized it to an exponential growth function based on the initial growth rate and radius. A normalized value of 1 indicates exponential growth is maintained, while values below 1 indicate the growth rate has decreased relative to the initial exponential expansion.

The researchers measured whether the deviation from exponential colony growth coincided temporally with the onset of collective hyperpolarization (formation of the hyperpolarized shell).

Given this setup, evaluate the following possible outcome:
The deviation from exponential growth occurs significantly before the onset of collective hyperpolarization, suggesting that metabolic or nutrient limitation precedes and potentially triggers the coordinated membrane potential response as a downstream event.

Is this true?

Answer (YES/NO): NO